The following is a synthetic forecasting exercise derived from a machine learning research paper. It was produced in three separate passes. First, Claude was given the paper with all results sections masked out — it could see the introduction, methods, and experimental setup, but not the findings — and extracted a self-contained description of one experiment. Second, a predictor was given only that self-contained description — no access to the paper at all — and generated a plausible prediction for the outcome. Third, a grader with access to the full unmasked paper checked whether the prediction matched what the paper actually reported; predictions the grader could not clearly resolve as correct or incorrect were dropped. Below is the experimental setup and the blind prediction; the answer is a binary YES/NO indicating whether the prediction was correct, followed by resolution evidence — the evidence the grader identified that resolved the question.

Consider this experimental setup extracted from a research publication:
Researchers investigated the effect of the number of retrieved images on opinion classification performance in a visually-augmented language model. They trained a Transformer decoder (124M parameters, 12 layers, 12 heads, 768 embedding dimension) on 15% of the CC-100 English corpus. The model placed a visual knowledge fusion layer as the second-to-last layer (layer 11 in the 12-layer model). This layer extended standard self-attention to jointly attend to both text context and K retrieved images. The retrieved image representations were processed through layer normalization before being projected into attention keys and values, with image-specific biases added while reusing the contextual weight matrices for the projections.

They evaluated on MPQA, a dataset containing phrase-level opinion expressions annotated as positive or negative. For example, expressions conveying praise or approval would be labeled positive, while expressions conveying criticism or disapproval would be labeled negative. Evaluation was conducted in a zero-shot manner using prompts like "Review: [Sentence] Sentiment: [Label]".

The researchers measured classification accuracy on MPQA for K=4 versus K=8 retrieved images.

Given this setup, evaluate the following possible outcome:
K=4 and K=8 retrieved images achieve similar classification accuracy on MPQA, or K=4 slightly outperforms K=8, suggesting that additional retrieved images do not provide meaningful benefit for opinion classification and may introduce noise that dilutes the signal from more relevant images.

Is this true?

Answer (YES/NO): YES